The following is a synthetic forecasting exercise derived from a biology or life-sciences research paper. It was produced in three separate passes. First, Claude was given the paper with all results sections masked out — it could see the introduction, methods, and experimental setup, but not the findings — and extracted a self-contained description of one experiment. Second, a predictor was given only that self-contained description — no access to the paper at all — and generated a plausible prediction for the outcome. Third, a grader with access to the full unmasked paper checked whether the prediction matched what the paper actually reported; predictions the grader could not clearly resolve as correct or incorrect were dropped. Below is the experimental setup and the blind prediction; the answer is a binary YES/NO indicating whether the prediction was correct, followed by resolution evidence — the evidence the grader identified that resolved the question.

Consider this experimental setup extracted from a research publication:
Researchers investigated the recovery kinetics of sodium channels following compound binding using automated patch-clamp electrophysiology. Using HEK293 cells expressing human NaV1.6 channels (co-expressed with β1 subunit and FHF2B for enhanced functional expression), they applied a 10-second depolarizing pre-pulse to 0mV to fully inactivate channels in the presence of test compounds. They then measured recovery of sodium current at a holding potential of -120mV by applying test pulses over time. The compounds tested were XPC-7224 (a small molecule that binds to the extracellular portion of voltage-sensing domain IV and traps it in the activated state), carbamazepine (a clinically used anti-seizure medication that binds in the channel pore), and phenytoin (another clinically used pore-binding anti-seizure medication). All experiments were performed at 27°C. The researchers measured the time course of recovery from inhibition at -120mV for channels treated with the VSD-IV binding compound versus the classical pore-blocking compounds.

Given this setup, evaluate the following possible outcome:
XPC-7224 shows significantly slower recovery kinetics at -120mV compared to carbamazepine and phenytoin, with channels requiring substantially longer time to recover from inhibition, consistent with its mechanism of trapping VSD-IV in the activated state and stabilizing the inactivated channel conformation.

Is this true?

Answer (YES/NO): YES